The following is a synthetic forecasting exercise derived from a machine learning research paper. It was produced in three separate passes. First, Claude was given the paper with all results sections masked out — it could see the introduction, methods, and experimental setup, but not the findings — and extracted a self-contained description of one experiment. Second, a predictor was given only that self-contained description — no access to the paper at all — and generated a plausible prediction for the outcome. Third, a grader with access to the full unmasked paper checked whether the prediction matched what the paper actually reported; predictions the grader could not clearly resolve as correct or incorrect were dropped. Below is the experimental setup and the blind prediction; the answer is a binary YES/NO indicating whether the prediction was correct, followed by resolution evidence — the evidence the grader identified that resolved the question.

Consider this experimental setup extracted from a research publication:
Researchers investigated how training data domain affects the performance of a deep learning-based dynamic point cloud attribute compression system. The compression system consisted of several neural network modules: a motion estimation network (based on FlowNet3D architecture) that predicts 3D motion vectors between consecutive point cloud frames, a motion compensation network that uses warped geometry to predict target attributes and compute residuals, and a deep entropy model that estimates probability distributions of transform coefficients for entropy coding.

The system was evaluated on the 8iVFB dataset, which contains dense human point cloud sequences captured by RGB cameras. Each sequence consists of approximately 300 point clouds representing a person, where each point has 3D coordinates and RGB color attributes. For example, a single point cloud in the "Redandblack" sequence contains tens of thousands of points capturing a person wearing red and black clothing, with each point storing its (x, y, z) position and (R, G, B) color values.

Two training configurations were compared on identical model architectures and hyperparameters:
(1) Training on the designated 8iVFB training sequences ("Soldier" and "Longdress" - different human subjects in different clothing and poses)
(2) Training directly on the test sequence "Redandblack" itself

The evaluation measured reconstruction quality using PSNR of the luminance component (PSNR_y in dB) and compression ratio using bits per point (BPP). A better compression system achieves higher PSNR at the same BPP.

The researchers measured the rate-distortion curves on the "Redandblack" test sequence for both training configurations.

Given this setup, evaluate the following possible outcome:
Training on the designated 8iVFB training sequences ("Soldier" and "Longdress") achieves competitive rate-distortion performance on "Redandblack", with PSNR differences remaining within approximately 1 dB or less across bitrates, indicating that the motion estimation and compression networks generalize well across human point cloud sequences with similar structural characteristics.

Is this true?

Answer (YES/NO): NO